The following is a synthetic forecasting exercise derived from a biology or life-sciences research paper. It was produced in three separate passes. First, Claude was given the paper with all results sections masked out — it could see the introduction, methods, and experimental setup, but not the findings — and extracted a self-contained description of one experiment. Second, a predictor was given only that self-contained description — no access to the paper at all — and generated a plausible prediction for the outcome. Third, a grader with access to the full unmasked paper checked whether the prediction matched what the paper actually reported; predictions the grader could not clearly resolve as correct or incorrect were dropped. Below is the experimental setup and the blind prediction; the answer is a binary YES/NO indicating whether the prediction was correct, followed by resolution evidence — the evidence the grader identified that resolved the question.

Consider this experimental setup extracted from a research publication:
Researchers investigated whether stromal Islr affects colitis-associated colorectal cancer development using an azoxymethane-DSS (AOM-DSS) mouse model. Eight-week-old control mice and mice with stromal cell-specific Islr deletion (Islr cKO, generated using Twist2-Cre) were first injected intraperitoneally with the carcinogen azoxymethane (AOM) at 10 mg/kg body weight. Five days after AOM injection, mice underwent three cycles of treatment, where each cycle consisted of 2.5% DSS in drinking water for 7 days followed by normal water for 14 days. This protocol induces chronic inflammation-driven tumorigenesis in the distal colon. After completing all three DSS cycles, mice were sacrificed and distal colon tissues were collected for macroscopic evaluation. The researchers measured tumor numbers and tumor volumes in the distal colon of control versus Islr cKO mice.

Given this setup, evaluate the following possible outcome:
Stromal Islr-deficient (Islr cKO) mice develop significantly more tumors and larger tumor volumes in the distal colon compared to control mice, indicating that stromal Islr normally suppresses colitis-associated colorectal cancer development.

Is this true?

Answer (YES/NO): NO